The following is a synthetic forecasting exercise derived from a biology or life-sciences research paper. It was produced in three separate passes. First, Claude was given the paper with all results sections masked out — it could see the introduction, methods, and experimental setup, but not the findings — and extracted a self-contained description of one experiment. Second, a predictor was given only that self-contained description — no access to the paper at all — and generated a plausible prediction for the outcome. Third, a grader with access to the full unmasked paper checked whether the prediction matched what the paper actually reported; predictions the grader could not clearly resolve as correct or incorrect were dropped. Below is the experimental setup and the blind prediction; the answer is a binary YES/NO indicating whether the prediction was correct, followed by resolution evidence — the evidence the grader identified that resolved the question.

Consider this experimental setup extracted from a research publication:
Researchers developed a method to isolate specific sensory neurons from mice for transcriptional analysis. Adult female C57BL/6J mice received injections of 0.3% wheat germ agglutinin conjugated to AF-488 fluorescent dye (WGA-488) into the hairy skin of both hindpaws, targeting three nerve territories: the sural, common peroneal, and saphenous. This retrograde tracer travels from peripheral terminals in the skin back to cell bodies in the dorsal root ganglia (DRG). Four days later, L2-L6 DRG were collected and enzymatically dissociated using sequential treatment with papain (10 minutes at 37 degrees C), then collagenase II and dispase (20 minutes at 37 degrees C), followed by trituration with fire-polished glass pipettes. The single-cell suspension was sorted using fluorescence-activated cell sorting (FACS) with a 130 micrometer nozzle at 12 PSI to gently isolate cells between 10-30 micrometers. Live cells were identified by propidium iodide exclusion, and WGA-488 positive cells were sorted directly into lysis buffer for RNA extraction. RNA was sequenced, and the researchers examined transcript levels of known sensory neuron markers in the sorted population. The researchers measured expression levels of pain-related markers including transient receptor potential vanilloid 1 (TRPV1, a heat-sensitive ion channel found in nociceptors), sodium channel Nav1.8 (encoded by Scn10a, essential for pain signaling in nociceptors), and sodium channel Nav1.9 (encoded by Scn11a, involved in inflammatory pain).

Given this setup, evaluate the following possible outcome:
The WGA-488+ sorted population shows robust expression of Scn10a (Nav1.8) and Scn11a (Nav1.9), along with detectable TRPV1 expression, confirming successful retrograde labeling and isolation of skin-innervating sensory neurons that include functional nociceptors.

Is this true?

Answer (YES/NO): NO